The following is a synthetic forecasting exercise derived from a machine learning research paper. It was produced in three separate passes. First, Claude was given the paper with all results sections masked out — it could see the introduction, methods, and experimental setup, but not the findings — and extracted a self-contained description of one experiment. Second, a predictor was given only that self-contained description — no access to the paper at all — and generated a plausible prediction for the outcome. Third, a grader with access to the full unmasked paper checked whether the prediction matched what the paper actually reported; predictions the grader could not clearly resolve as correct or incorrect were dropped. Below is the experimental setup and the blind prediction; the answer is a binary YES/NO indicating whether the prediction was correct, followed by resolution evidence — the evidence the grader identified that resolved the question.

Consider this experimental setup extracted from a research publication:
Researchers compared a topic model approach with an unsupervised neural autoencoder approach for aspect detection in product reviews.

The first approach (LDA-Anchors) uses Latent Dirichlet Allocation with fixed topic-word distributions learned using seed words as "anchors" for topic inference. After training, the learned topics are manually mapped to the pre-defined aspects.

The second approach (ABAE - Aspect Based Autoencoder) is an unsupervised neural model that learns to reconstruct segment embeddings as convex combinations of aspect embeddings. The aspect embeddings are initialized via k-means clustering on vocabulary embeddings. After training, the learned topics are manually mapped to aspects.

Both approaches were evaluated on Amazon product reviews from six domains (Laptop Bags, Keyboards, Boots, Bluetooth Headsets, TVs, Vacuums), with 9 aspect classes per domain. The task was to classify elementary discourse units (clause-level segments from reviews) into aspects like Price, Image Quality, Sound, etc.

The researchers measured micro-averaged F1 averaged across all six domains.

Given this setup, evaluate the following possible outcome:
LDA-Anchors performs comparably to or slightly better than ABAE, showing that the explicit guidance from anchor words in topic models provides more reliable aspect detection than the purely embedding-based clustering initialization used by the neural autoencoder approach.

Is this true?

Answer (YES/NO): NO